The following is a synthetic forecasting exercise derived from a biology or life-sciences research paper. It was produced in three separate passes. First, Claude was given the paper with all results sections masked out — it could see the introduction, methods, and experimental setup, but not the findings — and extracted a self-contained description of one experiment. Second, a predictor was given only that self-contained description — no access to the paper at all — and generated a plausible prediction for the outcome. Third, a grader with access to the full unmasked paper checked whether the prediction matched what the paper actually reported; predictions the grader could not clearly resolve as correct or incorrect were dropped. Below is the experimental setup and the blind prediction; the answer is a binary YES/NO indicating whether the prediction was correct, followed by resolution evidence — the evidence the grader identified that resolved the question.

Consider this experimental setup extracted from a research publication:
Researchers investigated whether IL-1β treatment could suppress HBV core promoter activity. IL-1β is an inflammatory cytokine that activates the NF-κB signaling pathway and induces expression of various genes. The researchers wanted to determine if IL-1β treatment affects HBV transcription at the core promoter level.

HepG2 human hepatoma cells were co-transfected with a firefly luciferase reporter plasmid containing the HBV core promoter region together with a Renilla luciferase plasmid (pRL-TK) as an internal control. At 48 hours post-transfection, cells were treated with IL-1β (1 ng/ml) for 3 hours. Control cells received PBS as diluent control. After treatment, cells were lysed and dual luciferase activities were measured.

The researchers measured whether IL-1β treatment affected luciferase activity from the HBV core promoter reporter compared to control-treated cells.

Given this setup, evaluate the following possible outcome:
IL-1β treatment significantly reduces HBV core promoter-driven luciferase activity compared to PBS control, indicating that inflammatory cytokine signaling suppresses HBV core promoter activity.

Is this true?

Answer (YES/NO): YES